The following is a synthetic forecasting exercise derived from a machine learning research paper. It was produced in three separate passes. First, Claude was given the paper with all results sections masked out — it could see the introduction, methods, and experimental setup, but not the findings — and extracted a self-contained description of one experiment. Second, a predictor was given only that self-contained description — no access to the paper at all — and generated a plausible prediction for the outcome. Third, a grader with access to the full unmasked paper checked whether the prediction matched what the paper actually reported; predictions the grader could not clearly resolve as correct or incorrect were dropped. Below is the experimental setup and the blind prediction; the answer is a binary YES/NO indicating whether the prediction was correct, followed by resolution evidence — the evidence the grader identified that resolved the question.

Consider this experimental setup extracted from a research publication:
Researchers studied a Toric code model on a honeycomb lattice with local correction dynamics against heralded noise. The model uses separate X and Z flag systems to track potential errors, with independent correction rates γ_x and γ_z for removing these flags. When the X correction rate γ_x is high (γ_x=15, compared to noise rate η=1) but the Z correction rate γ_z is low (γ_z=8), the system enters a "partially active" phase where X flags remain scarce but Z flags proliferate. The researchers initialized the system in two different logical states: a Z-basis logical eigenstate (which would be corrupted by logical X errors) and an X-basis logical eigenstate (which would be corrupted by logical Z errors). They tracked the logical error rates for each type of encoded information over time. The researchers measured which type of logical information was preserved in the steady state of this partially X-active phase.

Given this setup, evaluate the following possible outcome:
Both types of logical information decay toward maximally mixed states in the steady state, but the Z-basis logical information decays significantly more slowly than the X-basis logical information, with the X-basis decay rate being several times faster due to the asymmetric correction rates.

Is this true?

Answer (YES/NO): NO